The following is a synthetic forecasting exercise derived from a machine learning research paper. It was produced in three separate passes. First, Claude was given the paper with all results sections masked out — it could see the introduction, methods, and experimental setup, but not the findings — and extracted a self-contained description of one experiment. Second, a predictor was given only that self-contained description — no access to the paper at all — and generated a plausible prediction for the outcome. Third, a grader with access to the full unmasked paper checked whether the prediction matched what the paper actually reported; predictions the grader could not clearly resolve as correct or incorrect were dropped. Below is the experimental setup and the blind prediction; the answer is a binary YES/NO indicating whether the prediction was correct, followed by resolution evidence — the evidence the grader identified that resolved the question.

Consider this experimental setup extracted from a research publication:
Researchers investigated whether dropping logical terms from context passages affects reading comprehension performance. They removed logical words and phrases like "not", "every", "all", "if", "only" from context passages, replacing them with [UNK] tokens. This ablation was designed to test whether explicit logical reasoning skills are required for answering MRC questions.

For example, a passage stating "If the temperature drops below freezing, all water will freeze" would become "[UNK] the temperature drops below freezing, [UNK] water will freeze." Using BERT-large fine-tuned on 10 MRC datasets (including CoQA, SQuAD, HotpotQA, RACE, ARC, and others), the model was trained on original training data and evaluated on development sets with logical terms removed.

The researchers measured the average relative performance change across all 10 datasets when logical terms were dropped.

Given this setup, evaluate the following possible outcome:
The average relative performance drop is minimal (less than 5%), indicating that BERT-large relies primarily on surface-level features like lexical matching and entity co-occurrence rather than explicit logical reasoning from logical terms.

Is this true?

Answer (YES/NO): YES